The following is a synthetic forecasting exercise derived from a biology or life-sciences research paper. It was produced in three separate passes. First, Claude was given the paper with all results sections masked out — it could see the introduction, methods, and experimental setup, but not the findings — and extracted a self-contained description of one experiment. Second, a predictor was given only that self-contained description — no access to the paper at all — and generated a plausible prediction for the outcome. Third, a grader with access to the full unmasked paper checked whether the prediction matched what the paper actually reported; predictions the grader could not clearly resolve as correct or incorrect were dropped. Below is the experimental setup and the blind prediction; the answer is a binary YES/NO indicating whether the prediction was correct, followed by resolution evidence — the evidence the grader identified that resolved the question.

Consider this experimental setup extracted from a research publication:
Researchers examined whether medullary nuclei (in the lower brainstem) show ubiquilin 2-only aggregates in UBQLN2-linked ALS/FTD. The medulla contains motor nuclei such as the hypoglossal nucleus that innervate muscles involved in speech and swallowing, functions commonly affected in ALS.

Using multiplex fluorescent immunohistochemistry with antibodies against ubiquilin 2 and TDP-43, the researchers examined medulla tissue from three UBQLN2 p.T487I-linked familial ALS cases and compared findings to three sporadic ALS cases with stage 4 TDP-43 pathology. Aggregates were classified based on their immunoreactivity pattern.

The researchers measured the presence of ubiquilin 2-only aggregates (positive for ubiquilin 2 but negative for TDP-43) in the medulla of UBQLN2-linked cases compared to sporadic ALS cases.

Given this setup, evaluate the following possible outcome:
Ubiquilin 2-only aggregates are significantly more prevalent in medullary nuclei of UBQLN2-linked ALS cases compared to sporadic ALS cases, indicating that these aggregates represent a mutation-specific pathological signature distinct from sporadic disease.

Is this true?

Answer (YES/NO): YES